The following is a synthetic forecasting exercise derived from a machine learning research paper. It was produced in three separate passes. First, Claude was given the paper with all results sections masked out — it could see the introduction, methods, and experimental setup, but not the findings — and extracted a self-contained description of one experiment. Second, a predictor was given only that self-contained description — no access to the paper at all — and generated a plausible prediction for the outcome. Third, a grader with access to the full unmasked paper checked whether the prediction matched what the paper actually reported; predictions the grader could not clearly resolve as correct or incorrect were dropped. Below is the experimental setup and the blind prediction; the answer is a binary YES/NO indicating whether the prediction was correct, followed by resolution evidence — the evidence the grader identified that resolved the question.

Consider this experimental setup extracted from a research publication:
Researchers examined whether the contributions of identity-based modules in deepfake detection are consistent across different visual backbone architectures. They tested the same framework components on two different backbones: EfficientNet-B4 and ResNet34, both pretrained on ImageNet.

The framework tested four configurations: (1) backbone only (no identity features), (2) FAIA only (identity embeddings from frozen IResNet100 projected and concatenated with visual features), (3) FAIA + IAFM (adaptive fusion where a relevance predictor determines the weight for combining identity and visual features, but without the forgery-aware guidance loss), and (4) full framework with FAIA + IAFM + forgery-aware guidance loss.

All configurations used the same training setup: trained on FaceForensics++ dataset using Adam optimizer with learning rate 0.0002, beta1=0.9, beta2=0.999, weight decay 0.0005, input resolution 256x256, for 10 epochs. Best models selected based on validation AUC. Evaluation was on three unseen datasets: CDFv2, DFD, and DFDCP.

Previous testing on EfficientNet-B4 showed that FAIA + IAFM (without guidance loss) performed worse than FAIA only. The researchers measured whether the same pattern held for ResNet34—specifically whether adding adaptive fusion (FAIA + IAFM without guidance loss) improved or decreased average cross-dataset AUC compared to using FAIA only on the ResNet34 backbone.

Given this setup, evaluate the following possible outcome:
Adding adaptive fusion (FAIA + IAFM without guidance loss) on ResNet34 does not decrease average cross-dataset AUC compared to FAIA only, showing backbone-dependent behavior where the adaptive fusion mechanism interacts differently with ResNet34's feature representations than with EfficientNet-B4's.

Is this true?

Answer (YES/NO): YES